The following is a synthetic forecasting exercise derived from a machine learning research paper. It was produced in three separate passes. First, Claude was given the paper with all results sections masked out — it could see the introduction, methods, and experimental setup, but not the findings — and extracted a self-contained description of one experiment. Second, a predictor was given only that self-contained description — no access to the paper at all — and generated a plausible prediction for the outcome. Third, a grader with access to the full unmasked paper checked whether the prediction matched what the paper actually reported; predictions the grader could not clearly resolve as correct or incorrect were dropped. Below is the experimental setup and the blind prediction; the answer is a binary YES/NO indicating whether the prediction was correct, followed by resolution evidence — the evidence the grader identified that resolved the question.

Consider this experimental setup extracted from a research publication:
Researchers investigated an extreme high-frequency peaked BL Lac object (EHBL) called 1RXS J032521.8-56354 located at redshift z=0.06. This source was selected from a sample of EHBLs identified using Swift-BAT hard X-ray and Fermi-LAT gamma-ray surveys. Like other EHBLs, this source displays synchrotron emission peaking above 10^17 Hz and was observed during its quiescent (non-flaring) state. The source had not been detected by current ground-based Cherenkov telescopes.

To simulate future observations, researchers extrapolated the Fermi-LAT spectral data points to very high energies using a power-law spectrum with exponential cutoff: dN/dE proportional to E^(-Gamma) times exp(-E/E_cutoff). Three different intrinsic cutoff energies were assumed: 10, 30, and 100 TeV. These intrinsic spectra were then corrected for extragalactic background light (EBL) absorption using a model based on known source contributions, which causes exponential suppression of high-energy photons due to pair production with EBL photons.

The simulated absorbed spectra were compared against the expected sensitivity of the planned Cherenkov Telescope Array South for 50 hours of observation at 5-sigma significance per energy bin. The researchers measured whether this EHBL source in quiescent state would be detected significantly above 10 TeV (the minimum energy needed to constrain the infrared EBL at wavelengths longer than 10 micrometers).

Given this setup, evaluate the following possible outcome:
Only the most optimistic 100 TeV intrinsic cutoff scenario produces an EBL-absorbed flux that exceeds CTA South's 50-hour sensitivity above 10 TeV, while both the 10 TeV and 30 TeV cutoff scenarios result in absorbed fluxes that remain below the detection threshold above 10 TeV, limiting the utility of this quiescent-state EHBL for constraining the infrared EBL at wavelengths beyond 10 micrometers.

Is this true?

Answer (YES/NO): NO